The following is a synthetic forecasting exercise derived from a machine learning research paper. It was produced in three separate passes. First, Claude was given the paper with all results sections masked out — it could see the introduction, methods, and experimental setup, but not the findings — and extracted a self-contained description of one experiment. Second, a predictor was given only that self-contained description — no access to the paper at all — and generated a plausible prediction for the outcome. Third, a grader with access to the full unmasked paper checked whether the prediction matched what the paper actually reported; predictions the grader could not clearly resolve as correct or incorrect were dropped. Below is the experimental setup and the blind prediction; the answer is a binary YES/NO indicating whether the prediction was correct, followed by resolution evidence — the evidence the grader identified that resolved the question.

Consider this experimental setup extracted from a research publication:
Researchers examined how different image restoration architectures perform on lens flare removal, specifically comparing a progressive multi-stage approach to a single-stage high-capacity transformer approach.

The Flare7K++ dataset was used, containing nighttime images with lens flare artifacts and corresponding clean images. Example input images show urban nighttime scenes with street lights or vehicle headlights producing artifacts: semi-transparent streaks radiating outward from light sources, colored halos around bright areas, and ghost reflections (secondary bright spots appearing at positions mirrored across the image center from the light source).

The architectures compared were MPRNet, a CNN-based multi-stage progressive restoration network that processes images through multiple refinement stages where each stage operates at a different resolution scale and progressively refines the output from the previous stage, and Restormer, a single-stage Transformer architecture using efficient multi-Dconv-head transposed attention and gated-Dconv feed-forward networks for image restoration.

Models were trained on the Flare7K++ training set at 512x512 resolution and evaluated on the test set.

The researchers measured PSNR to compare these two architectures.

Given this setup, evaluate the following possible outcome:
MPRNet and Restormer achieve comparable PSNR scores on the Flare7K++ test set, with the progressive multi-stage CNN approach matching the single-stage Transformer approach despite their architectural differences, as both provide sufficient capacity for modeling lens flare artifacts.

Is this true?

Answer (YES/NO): NO